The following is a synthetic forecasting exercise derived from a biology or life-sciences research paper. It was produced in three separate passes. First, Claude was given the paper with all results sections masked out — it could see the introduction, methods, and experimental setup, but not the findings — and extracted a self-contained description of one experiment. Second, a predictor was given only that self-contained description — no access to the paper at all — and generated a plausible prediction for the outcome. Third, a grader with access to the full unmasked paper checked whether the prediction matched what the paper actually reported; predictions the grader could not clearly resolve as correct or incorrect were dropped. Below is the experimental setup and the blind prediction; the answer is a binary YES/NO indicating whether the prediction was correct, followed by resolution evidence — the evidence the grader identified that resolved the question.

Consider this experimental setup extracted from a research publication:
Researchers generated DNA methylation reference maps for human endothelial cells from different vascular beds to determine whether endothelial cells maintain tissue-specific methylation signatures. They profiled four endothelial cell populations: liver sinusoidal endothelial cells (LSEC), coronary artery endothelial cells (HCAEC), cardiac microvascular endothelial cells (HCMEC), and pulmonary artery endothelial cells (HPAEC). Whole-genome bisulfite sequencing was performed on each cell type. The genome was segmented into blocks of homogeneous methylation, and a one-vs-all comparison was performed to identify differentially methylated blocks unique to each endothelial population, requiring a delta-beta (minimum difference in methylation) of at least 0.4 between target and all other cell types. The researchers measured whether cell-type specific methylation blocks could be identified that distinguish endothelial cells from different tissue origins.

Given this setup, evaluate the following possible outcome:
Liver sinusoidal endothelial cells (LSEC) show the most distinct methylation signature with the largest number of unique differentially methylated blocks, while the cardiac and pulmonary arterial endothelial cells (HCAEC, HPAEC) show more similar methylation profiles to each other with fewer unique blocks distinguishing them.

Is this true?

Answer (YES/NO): NO